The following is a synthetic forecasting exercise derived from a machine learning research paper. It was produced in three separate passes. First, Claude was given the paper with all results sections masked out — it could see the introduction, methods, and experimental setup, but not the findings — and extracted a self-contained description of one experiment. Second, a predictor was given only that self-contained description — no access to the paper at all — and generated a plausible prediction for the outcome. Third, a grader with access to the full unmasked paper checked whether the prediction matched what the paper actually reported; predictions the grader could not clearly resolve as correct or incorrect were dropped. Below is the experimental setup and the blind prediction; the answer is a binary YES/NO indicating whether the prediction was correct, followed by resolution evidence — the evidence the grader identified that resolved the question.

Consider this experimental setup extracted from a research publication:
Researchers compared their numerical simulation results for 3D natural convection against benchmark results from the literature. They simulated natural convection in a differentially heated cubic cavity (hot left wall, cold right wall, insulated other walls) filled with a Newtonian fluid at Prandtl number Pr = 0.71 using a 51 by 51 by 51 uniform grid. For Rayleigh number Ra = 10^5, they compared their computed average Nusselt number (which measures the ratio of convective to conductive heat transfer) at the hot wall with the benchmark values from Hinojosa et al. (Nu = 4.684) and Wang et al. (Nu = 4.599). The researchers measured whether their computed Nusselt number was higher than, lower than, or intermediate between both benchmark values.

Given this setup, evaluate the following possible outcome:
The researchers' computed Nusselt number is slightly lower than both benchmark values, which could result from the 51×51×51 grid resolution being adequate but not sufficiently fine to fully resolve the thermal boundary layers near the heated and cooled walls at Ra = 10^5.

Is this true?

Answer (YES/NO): NO